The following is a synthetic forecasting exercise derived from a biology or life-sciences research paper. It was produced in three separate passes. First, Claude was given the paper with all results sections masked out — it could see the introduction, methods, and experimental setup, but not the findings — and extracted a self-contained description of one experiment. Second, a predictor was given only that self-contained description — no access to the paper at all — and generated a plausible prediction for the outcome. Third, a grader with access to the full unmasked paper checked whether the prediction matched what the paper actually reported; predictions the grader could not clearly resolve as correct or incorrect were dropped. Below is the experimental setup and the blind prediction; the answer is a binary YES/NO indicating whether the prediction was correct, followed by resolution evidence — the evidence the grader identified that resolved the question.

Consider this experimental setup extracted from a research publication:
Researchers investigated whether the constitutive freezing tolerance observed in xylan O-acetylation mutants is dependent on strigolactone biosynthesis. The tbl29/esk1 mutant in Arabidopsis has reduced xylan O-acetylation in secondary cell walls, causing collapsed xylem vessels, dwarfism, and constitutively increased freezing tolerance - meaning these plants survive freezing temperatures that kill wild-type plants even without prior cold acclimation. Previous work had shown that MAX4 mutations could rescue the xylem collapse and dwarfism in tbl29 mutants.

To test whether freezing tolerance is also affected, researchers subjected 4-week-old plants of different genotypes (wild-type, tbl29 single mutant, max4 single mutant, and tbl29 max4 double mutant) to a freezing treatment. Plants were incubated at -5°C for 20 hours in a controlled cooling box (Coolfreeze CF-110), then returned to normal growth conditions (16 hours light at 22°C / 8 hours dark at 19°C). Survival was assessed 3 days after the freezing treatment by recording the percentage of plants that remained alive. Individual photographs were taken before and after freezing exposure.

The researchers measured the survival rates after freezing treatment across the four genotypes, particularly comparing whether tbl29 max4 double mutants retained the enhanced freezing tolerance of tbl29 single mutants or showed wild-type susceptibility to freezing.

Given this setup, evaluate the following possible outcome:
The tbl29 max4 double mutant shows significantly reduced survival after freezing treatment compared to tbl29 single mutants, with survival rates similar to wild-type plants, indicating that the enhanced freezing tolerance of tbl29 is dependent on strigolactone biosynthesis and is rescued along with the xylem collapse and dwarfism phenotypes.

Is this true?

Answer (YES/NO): YES